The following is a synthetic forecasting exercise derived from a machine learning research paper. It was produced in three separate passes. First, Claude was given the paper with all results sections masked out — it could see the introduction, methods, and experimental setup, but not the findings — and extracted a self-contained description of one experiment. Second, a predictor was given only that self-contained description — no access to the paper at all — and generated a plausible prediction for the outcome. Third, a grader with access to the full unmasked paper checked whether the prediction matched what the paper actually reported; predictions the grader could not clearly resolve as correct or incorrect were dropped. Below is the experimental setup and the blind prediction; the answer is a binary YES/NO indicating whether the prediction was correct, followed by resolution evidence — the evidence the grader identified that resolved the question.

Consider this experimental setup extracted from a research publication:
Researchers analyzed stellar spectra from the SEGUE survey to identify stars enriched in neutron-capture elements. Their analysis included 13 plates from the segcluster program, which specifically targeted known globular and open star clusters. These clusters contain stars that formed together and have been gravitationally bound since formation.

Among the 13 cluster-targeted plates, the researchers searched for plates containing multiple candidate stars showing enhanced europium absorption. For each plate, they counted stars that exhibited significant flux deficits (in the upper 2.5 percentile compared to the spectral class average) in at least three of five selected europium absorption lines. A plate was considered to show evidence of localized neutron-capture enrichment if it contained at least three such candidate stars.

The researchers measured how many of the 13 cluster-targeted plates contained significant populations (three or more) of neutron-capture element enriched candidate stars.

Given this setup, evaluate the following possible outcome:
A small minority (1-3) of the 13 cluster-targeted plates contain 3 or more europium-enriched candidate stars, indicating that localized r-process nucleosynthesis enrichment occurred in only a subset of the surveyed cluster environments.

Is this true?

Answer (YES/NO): NO